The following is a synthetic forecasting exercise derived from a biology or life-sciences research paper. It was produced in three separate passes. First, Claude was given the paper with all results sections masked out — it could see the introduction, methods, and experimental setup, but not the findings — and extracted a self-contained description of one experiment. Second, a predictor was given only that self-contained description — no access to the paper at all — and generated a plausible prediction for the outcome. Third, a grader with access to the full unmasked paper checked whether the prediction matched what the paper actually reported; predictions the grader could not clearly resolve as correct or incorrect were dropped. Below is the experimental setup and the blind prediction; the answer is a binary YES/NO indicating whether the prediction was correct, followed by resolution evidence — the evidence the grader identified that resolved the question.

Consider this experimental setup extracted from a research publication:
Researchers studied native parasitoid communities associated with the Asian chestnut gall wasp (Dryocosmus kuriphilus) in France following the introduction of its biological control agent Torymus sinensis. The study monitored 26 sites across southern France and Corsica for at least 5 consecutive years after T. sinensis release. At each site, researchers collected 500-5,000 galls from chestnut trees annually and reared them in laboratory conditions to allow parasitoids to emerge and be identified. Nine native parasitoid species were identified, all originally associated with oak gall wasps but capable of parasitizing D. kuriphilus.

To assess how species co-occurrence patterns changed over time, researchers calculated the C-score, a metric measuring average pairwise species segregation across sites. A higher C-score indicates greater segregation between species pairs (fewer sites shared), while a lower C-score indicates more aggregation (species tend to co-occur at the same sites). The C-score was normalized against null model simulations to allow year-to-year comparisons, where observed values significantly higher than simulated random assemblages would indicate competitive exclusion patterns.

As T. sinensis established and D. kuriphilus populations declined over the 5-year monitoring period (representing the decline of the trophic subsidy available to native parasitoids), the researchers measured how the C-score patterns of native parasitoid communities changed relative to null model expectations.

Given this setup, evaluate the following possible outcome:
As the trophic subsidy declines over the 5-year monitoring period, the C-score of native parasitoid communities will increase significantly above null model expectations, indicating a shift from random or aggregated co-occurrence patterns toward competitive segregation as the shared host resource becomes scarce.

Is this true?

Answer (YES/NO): YES